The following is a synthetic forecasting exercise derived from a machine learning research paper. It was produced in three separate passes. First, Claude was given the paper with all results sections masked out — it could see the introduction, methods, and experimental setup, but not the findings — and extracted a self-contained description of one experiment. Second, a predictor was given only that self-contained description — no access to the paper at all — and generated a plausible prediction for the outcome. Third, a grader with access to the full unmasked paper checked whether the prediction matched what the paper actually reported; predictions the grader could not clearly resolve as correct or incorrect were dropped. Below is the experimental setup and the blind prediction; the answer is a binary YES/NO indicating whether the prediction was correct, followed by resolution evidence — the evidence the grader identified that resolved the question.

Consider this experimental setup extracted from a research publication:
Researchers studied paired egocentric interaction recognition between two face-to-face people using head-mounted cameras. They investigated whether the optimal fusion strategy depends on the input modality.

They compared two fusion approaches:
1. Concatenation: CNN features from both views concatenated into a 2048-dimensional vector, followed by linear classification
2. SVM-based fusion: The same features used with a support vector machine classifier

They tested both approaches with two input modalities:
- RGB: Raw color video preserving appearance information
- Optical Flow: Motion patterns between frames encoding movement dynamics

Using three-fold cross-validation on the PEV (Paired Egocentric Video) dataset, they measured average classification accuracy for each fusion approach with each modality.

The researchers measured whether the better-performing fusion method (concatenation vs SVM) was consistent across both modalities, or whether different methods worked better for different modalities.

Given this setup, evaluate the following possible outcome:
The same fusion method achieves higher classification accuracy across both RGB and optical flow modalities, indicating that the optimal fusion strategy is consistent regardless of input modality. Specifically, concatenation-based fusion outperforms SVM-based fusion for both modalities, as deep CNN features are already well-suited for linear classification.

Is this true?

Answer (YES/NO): NO